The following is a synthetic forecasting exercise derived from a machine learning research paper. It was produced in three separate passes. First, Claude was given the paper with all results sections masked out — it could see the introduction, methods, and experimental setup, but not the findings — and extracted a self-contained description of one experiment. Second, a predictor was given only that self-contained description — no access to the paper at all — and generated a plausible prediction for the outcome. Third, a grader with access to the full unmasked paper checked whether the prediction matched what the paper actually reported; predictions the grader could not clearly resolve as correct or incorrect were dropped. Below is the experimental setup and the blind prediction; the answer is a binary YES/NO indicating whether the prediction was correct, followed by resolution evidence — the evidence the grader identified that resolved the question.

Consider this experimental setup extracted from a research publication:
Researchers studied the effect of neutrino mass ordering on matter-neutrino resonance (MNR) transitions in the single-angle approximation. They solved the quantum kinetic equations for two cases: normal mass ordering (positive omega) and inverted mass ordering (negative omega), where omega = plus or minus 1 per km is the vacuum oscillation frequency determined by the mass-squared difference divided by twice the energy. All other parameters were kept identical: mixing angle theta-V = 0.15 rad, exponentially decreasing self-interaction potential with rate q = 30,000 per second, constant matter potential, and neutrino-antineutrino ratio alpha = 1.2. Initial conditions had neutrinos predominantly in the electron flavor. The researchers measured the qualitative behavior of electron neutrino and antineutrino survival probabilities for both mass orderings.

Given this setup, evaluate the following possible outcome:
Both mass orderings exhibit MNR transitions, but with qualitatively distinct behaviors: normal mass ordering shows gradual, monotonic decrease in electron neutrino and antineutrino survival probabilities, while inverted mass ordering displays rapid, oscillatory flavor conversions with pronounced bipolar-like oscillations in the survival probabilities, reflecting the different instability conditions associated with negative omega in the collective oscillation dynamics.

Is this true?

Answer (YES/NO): NO